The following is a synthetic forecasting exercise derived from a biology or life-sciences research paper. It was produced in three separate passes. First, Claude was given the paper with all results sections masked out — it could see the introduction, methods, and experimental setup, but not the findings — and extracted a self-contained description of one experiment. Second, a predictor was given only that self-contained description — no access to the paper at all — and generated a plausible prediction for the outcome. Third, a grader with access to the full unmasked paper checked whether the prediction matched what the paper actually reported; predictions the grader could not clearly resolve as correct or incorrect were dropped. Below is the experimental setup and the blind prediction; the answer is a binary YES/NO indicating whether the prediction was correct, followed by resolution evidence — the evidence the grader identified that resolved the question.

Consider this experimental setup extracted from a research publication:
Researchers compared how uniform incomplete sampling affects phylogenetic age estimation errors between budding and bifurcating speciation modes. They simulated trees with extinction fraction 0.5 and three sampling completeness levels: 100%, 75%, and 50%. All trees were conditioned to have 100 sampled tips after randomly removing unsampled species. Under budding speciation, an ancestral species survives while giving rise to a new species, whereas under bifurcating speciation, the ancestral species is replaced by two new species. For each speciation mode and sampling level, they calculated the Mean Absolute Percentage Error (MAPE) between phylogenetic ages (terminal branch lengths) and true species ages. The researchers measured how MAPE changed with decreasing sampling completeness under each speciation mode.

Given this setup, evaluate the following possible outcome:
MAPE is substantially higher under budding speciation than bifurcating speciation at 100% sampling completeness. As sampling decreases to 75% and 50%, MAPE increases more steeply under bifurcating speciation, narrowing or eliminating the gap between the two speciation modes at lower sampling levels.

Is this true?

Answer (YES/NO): YES